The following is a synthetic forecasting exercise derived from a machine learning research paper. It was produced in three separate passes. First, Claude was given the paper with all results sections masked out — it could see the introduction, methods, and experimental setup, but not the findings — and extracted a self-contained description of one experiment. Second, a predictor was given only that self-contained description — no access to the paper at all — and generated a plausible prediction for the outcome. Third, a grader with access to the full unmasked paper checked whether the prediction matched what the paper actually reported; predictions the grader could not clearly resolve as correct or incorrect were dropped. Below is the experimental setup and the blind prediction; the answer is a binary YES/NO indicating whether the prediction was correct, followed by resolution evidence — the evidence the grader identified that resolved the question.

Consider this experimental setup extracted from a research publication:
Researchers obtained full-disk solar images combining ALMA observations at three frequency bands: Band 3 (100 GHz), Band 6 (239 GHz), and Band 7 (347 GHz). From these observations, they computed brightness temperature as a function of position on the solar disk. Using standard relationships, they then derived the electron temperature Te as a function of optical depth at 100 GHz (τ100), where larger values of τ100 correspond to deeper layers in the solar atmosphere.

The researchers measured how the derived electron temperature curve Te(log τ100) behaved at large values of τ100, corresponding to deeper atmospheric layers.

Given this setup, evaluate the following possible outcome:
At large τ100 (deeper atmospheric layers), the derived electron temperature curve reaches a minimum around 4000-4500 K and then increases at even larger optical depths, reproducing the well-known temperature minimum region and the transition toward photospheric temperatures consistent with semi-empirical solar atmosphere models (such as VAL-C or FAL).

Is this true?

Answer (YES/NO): NO